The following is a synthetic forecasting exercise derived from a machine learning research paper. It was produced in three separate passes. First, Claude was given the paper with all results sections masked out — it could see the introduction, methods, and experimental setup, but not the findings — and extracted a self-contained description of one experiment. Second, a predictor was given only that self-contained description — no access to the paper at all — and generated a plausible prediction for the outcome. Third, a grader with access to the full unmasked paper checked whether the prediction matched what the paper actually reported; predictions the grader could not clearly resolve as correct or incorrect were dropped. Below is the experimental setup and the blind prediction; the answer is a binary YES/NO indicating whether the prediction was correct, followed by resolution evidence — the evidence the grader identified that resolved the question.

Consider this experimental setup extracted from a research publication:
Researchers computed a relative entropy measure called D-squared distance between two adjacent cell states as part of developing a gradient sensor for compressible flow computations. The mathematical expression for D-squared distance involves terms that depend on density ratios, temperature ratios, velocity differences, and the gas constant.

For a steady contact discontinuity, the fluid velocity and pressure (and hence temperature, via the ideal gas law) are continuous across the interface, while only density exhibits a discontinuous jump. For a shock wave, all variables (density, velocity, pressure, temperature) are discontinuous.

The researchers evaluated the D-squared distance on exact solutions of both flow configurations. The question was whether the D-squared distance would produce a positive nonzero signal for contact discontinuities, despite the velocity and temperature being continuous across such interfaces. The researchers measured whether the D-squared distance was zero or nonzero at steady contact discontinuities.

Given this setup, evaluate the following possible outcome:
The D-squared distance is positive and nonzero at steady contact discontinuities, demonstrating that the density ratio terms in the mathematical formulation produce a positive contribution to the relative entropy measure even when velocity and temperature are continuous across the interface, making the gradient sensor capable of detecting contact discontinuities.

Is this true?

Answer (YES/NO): YES